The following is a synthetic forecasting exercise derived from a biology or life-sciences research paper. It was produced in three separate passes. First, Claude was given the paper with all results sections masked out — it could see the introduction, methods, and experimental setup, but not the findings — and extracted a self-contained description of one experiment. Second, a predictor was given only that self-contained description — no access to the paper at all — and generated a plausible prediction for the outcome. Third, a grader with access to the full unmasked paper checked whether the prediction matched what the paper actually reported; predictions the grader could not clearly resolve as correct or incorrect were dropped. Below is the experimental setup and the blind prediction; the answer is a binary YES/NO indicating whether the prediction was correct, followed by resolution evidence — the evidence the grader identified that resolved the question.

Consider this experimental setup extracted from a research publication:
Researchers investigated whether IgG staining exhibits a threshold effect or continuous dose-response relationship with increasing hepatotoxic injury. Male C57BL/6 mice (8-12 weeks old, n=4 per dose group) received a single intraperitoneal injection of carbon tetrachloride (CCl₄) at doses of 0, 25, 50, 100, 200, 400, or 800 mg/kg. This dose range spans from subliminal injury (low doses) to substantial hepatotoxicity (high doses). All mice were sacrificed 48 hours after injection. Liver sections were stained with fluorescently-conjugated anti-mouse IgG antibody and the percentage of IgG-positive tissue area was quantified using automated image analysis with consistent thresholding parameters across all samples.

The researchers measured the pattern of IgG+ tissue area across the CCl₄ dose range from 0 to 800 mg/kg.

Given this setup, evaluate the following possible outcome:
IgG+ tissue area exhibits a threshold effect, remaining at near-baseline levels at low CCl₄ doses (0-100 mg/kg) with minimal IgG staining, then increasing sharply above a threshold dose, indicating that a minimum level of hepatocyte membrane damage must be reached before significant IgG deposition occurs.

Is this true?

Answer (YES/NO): NO